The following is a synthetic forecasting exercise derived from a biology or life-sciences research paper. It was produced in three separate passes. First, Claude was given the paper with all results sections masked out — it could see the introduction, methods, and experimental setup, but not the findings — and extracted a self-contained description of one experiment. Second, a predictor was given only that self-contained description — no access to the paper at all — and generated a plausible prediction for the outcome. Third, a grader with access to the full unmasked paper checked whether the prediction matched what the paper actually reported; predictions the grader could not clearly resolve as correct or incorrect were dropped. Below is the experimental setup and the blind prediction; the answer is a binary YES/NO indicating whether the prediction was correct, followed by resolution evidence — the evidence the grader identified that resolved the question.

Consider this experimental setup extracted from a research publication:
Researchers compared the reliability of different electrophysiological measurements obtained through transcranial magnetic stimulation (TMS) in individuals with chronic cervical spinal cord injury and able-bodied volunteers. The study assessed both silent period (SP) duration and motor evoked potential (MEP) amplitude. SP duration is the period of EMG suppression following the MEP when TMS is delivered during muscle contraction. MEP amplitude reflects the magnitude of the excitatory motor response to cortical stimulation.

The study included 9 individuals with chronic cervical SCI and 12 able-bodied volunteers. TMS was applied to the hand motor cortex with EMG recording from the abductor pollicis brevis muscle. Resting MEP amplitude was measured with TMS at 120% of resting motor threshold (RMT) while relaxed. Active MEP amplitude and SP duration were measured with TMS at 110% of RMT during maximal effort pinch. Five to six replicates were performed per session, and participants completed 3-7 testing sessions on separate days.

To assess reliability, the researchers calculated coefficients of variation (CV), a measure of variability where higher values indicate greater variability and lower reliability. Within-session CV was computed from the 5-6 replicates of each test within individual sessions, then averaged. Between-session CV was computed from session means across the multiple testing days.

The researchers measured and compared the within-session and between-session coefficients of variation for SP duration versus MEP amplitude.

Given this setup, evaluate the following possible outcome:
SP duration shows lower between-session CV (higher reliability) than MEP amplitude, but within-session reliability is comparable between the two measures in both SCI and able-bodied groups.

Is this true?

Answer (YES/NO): NO